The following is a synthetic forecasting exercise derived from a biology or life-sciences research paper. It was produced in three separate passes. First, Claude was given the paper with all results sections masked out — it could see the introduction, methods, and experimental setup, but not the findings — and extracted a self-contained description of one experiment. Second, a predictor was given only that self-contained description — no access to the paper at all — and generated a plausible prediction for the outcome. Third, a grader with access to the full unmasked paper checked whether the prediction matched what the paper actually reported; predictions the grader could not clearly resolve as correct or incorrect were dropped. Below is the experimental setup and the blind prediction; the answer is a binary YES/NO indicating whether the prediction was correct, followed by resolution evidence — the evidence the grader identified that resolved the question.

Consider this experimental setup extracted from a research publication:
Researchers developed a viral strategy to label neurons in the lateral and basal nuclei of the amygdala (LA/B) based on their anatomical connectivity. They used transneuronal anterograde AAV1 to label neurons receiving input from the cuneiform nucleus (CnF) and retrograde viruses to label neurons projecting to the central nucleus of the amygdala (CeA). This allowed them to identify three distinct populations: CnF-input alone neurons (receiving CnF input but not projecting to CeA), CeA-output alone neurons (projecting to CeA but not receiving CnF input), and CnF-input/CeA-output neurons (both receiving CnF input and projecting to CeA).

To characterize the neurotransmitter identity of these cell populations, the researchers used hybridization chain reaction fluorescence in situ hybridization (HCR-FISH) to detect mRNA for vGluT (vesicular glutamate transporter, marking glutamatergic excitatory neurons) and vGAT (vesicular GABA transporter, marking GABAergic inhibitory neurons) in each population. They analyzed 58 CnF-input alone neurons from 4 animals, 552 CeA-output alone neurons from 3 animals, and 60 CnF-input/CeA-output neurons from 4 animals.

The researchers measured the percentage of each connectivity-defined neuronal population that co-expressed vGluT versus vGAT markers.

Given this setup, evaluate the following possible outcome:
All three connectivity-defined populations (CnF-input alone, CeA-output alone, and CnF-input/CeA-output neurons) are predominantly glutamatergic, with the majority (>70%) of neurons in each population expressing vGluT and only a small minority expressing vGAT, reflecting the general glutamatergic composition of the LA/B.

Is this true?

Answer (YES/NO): NO